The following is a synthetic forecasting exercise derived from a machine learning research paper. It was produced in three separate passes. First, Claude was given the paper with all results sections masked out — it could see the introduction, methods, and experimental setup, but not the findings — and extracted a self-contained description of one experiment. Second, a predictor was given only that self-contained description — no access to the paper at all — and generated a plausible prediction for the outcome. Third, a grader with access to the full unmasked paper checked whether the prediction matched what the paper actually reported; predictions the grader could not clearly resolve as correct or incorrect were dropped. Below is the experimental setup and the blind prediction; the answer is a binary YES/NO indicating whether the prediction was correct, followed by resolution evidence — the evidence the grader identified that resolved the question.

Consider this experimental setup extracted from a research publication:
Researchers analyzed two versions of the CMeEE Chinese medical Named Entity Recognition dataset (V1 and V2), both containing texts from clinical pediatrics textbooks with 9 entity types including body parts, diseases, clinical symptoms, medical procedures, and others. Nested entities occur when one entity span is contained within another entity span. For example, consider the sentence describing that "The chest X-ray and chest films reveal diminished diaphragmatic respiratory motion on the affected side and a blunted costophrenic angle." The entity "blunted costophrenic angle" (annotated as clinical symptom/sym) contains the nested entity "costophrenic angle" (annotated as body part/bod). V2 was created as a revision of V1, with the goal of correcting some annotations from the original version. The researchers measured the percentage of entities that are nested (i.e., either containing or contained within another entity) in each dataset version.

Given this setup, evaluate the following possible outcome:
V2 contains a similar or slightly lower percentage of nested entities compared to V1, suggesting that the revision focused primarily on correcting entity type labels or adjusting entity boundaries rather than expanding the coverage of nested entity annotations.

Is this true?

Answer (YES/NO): NO